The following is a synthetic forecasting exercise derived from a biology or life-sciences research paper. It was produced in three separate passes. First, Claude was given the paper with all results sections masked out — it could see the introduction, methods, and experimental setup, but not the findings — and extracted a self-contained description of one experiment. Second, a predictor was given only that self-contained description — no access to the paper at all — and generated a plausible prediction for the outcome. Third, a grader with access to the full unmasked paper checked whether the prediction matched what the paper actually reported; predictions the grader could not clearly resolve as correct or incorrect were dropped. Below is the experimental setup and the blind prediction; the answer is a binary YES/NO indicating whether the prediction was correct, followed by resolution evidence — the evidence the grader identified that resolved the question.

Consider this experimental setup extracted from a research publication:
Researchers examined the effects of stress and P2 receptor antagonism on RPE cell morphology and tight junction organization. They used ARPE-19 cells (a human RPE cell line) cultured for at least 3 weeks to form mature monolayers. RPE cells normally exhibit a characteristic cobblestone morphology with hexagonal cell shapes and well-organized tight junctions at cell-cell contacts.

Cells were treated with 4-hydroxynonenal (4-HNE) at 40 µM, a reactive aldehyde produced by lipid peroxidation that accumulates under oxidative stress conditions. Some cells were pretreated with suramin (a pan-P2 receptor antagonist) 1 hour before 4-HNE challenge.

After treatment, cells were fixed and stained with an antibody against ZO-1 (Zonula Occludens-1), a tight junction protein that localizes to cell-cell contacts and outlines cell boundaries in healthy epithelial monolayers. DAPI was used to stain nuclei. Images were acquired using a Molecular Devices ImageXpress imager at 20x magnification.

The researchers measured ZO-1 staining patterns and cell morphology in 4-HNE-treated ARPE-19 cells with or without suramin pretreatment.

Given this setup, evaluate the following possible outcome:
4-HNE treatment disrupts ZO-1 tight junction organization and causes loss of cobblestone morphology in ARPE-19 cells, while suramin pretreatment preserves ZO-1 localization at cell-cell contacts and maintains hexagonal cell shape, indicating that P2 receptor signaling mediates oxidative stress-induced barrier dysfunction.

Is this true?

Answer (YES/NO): YES